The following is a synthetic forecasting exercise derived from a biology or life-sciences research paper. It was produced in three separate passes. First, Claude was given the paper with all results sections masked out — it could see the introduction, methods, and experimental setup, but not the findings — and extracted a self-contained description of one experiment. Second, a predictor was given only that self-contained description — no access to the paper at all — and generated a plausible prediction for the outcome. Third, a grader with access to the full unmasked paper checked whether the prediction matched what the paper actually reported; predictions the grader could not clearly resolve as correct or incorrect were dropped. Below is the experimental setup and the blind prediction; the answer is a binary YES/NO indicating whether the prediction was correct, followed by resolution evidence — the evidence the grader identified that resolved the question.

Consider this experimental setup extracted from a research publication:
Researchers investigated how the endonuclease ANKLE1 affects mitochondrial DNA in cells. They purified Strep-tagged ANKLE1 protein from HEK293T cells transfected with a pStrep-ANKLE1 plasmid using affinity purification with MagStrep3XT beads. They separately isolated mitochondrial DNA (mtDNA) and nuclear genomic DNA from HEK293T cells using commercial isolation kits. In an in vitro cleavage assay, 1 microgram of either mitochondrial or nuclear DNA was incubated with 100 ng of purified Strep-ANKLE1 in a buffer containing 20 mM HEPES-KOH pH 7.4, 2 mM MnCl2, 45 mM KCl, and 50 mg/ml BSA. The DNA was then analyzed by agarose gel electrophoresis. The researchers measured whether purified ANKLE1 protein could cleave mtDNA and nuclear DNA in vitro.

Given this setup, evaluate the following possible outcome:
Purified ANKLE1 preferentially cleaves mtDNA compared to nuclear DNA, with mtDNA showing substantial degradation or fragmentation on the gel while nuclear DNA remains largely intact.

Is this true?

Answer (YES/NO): NO